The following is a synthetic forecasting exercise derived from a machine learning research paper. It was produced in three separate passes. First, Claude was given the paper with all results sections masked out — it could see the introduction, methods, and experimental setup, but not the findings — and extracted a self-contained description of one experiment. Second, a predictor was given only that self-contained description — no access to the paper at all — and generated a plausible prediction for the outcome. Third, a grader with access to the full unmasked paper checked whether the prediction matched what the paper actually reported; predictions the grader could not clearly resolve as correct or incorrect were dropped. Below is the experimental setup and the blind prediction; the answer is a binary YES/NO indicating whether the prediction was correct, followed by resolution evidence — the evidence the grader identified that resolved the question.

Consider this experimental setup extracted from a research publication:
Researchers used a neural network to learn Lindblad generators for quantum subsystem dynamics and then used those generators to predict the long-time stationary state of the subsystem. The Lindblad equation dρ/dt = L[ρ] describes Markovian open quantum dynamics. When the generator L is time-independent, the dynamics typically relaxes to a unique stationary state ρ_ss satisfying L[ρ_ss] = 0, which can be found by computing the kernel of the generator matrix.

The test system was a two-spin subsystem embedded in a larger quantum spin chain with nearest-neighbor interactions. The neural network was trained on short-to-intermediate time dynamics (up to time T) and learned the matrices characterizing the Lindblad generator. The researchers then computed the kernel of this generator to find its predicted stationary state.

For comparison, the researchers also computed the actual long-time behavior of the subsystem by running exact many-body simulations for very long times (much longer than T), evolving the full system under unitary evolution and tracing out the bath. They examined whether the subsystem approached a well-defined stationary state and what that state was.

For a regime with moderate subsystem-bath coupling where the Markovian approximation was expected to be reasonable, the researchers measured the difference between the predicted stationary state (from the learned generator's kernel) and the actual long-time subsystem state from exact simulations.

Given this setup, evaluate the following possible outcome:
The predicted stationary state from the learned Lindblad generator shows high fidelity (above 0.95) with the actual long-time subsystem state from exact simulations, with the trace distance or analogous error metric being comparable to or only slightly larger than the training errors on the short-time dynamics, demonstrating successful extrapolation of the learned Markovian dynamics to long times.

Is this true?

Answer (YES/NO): NO